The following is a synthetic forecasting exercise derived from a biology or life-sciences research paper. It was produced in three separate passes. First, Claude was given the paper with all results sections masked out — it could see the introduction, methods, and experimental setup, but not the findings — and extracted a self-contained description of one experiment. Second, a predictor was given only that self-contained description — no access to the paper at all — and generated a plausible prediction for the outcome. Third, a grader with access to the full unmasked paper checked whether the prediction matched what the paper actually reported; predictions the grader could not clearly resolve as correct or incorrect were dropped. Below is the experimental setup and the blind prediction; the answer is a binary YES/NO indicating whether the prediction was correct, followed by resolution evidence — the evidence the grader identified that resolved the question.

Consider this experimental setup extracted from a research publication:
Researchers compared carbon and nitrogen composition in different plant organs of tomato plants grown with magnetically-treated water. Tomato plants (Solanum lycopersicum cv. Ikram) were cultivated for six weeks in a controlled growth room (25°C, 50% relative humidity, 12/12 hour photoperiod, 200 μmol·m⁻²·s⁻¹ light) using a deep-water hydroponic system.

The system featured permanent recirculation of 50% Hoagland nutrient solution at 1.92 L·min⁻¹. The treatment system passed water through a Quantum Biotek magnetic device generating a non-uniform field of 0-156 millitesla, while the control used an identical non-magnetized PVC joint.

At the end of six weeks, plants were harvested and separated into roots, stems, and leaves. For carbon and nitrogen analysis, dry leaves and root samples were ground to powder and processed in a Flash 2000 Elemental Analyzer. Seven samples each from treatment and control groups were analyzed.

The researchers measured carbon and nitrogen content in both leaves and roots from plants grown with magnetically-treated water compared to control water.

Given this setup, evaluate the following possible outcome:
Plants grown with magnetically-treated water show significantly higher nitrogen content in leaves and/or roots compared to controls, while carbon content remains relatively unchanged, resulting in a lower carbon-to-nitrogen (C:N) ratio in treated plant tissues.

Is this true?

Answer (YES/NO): NO